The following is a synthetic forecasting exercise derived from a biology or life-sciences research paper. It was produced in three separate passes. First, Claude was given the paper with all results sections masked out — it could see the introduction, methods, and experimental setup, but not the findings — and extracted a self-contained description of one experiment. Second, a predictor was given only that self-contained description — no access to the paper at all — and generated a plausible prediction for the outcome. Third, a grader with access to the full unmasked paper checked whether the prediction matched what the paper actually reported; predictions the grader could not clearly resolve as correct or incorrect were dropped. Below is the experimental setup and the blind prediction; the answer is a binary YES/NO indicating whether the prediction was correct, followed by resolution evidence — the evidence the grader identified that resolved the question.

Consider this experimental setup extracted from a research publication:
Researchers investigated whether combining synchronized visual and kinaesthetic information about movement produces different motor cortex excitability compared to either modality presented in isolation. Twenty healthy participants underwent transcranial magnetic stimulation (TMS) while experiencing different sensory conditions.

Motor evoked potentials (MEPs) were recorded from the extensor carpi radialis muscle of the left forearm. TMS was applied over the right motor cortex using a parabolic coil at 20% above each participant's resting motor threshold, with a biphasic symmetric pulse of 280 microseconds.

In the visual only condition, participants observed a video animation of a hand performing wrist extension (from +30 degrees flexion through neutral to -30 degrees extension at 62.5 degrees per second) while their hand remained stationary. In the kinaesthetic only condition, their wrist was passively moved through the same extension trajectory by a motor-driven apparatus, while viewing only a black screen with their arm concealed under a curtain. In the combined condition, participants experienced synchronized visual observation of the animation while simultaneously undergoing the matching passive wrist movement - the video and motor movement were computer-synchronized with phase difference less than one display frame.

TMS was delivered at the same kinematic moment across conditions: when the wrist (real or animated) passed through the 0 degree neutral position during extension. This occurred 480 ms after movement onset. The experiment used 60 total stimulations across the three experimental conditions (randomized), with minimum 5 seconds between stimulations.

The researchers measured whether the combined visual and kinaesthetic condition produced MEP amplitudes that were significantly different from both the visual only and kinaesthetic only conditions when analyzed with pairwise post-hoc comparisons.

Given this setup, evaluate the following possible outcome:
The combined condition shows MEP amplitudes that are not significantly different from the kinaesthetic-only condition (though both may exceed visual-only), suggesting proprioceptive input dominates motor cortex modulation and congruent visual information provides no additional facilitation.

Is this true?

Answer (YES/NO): NO